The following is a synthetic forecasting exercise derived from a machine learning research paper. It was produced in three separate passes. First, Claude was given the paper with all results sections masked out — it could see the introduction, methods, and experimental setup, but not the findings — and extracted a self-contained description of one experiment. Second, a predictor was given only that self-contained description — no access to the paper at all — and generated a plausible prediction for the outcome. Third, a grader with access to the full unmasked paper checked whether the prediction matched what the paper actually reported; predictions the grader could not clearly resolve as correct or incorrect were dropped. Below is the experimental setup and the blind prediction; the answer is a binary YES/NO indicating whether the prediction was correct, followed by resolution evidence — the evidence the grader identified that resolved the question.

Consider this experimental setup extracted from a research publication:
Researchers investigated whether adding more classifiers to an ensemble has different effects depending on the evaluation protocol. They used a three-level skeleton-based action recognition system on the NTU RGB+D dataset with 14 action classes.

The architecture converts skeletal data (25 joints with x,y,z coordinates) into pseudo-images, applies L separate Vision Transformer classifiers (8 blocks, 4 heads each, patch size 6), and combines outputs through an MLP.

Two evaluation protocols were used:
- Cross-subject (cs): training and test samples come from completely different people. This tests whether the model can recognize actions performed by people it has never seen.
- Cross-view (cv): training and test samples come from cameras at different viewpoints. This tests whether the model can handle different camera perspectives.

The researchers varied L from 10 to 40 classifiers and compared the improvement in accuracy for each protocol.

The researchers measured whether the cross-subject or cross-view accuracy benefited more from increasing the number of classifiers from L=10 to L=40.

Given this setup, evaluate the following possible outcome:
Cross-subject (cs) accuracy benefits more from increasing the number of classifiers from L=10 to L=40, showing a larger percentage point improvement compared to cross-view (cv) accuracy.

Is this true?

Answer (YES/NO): YES